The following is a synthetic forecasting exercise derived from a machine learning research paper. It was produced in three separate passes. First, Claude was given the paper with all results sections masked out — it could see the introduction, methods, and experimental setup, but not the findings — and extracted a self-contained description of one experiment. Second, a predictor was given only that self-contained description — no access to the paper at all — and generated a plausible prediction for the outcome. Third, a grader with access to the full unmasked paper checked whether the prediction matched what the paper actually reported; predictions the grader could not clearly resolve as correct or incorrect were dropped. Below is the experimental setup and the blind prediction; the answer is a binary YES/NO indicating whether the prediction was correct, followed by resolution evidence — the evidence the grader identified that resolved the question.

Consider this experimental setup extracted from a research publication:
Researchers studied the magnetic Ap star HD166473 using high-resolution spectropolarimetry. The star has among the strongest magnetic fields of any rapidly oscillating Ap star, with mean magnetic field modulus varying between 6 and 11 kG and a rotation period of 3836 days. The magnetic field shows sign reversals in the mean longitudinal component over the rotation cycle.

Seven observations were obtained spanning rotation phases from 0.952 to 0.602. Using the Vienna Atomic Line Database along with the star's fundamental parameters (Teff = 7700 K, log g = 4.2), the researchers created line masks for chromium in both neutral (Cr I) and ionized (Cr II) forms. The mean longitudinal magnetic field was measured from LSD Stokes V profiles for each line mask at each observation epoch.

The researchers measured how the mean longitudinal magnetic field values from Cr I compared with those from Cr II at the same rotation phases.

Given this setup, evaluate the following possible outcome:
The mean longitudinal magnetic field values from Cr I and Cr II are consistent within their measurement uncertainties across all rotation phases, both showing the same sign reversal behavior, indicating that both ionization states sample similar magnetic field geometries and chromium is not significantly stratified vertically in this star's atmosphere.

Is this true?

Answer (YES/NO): NO